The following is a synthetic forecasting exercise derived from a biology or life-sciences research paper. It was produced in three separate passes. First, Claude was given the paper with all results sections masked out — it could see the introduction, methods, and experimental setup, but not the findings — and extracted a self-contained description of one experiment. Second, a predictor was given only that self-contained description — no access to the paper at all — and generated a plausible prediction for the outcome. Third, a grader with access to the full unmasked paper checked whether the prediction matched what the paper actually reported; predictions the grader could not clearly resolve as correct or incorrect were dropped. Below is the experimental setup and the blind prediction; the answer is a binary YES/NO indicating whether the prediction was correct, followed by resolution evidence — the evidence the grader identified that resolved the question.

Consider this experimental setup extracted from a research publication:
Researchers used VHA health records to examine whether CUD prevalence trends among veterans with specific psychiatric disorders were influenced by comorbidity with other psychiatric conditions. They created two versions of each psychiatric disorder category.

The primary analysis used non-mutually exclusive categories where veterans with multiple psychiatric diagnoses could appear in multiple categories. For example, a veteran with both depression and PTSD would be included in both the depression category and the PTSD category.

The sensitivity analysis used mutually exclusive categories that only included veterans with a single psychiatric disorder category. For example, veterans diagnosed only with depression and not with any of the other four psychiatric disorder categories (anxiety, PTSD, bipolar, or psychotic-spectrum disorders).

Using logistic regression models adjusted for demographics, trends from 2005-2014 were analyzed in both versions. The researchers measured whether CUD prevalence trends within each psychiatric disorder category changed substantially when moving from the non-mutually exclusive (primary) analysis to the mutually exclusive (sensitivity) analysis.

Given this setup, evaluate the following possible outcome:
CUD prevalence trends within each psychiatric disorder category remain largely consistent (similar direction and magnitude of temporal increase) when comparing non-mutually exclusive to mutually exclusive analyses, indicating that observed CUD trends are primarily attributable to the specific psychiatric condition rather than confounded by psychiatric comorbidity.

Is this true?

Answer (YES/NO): YES